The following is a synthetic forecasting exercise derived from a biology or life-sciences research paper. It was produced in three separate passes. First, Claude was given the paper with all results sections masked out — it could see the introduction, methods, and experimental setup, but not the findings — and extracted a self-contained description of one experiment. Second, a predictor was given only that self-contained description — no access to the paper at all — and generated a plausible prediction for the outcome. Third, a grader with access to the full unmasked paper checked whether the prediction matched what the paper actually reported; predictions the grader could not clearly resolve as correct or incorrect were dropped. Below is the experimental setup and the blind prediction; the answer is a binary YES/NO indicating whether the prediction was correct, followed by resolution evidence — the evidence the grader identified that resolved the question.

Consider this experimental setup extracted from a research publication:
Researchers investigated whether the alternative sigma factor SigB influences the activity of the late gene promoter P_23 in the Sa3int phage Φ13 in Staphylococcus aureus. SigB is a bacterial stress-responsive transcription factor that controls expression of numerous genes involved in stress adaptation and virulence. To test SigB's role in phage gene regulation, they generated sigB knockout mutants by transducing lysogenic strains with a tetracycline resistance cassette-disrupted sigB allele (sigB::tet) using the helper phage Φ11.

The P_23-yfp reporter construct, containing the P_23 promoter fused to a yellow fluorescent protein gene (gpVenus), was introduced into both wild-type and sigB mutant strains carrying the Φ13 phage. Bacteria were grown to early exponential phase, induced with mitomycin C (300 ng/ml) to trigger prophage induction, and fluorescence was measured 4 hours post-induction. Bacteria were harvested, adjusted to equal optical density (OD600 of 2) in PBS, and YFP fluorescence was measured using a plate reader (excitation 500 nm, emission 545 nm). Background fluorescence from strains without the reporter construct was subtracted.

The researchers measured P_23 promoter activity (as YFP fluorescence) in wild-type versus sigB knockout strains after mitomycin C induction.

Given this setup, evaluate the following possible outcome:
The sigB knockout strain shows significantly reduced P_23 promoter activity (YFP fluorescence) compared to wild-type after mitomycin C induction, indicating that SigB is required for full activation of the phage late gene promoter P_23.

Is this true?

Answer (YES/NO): YES